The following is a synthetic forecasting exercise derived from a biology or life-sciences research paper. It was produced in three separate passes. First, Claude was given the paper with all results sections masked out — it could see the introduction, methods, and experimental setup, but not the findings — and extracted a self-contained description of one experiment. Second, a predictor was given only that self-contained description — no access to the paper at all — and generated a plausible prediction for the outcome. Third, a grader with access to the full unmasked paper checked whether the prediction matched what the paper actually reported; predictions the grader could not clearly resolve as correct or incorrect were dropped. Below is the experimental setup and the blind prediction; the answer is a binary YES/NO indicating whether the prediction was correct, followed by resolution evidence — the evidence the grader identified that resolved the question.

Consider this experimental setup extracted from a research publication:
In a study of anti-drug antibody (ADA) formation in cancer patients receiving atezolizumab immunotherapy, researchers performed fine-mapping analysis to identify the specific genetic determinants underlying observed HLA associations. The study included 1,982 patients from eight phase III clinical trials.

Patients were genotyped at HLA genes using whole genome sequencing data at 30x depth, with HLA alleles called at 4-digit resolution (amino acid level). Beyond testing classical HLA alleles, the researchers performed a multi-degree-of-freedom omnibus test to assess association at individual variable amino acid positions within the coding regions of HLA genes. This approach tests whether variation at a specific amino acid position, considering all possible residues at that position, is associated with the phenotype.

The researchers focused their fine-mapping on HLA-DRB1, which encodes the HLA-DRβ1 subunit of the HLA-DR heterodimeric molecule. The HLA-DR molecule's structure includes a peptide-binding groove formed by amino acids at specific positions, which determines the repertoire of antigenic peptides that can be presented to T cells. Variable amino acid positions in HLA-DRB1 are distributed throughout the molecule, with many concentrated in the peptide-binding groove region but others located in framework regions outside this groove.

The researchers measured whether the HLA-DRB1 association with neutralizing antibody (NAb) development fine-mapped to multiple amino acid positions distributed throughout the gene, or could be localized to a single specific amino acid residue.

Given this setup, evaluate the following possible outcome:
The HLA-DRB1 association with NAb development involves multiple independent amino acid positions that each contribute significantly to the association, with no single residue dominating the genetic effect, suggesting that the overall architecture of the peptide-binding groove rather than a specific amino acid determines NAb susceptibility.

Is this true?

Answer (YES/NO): NO